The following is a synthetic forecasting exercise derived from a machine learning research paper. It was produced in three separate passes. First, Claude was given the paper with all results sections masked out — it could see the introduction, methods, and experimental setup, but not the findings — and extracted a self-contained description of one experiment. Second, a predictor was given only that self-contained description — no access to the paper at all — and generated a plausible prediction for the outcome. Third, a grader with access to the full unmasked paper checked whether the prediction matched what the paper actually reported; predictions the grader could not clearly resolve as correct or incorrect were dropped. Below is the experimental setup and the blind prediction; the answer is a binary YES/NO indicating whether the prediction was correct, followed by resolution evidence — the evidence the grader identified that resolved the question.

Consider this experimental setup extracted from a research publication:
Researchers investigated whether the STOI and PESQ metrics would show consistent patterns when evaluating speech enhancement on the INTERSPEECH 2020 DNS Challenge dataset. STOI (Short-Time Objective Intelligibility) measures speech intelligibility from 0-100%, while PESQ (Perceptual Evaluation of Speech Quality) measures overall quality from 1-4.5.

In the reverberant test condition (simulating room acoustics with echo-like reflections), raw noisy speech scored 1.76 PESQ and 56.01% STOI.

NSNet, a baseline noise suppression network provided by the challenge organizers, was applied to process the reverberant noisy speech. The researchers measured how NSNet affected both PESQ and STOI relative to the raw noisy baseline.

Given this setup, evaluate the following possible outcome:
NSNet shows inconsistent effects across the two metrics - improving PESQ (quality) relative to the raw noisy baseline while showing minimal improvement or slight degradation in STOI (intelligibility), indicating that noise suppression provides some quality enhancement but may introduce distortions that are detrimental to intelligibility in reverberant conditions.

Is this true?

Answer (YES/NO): NO